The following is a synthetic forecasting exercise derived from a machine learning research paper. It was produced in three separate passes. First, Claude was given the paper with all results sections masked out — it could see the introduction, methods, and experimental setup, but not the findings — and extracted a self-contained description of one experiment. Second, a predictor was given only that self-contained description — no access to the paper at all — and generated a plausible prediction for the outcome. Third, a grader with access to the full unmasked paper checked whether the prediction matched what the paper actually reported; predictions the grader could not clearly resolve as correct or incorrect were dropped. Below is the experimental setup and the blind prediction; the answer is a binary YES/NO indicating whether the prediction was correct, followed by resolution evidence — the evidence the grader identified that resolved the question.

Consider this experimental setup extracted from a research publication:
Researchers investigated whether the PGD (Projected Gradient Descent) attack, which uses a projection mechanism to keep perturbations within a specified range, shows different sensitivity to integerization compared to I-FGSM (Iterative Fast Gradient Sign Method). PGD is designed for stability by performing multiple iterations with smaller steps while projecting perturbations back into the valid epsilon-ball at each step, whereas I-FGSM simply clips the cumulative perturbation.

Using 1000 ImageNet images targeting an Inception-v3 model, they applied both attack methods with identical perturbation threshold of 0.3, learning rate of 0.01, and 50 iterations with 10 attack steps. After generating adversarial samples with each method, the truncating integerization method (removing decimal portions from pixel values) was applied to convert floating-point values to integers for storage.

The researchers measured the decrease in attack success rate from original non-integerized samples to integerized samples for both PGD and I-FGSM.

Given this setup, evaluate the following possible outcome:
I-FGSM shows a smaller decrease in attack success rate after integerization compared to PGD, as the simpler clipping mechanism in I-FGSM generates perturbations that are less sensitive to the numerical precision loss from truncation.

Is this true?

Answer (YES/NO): NO